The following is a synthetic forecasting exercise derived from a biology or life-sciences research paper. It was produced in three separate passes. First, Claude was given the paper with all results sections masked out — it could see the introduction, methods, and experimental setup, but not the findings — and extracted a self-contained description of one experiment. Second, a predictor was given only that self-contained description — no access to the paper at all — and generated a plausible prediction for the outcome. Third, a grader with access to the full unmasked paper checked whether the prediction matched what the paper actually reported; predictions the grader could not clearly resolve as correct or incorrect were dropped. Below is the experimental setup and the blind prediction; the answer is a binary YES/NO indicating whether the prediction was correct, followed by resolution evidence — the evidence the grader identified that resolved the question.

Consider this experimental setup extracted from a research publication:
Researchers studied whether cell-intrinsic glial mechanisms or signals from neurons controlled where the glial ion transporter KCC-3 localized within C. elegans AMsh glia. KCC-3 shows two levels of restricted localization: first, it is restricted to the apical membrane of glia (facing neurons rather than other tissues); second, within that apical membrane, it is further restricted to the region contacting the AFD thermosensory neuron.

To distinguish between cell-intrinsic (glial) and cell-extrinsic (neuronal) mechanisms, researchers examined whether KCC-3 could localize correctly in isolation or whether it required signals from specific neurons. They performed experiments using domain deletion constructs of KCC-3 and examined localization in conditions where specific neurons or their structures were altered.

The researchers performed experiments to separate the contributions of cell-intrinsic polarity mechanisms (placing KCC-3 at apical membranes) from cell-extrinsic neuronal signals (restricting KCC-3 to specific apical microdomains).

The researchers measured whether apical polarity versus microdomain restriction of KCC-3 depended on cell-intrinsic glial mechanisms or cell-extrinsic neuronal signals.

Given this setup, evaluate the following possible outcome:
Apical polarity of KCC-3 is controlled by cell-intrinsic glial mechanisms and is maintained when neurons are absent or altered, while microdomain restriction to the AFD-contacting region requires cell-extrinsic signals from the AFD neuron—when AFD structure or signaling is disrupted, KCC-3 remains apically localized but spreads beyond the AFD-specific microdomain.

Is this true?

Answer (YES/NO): NO